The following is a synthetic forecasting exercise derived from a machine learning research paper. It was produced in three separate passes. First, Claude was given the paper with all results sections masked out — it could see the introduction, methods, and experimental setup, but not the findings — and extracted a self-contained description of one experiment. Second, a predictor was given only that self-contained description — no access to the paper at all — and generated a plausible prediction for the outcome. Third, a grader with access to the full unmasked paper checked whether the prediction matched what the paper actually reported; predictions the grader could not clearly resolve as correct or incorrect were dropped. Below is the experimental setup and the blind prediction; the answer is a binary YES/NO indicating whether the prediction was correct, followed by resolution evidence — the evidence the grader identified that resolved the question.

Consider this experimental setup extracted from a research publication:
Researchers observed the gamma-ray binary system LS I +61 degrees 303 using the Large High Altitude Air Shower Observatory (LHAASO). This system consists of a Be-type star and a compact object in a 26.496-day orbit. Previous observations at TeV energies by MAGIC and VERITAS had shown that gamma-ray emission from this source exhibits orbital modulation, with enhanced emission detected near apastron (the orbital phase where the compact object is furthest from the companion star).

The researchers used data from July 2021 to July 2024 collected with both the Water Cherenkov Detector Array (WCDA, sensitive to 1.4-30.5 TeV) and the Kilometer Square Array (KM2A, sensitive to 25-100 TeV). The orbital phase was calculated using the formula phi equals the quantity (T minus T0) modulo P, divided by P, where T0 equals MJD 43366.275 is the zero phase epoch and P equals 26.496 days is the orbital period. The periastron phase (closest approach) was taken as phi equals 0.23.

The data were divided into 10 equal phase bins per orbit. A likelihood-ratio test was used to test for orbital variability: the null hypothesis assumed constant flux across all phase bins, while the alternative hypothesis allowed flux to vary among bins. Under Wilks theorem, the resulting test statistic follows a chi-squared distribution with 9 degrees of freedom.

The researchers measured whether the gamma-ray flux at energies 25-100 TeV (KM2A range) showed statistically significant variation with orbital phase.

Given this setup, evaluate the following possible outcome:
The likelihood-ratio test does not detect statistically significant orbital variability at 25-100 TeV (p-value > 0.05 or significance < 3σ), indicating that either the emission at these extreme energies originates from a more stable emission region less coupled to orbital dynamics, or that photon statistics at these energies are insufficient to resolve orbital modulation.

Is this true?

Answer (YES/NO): NO